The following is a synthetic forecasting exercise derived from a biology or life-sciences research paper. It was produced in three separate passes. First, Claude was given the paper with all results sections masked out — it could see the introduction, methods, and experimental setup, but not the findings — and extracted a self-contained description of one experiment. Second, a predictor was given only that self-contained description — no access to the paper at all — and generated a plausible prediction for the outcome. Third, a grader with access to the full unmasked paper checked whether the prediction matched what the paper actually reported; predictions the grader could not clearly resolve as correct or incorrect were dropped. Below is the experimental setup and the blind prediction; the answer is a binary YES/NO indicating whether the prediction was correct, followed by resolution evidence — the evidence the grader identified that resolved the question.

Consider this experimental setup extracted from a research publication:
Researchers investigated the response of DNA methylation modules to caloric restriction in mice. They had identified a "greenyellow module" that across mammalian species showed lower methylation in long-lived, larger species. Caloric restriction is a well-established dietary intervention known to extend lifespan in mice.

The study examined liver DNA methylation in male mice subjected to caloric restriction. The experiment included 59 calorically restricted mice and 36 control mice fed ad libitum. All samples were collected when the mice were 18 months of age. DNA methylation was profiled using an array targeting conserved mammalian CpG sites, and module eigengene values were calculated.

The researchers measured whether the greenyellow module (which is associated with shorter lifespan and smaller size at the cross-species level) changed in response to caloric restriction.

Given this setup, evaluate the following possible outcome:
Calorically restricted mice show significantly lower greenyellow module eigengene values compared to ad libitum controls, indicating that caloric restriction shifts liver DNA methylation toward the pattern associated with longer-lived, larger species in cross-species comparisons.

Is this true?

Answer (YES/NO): NO